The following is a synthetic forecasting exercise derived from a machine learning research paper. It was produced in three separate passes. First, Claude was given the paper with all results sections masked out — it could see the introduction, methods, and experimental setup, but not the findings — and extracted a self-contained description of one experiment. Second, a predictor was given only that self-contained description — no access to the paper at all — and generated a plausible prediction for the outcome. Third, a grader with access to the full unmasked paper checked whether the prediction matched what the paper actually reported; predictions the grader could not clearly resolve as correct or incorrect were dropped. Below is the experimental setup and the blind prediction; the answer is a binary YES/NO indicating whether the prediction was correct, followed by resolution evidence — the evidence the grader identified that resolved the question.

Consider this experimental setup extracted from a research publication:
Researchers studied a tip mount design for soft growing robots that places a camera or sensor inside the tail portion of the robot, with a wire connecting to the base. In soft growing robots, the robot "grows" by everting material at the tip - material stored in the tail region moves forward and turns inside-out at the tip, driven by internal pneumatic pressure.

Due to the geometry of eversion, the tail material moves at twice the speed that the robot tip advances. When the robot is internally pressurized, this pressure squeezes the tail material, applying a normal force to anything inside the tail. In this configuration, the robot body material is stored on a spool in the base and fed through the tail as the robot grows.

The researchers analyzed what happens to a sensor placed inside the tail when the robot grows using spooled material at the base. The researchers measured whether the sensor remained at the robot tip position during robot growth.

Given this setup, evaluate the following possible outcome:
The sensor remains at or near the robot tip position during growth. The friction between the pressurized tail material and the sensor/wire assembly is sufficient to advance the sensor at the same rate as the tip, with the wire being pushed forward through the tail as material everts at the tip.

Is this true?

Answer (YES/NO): NO